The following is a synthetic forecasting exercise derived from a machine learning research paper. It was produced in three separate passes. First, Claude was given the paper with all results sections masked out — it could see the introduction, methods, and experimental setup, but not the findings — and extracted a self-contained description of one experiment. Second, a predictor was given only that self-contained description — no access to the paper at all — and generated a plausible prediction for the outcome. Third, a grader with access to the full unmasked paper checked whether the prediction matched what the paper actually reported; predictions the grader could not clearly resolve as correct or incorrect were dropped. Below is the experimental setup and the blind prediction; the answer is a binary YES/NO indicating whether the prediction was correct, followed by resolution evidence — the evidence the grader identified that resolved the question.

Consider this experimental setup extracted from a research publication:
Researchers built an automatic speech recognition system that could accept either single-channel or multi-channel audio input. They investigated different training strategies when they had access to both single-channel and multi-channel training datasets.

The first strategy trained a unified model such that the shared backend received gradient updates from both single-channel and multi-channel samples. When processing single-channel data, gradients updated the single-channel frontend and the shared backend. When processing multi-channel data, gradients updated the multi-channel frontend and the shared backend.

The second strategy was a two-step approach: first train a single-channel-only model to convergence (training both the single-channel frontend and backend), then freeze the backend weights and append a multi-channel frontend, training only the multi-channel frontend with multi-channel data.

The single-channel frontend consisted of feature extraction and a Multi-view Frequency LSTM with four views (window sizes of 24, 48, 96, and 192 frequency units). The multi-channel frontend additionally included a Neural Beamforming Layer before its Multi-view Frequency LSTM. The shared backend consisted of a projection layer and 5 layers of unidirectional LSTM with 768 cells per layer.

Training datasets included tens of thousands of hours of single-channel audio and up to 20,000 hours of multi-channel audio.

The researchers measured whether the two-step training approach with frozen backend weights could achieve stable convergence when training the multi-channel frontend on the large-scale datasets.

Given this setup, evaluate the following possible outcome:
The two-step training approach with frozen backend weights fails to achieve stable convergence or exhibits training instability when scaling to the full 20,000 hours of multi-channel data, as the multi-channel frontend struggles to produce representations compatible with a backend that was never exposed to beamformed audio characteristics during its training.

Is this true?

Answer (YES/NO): YES